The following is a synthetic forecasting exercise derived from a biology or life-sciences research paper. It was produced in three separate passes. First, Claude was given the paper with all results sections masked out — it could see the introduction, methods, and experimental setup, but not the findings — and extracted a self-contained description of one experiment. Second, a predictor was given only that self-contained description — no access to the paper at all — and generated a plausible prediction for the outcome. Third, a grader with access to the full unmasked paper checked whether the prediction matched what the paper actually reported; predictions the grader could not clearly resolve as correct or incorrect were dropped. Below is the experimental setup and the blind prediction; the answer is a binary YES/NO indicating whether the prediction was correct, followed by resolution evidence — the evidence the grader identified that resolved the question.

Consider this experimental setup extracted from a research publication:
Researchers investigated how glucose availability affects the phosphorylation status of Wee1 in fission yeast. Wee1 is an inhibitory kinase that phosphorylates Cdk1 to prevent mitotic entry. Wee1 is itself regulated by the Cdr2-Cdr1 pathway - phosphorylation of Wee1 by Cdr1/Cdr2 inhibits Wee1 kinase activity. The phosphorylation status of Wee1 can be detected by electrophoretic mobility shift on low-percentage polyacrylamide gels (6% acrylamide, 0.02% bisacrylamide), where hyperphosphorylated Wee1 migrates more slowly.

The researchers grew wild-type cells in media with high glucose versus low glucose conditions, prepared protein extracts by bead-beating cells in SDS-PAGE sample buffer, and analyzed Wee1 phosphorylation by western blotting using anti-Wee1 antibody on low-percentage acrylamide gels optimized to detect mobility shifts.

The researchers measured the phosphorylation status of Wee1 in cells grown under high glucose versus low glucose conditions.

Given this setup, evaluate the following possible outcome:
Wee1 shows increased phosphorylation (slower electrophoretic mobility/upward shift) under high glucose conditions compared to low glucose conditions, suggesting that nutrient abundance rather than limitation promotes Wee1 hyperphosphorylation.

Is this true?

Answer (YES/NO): YES